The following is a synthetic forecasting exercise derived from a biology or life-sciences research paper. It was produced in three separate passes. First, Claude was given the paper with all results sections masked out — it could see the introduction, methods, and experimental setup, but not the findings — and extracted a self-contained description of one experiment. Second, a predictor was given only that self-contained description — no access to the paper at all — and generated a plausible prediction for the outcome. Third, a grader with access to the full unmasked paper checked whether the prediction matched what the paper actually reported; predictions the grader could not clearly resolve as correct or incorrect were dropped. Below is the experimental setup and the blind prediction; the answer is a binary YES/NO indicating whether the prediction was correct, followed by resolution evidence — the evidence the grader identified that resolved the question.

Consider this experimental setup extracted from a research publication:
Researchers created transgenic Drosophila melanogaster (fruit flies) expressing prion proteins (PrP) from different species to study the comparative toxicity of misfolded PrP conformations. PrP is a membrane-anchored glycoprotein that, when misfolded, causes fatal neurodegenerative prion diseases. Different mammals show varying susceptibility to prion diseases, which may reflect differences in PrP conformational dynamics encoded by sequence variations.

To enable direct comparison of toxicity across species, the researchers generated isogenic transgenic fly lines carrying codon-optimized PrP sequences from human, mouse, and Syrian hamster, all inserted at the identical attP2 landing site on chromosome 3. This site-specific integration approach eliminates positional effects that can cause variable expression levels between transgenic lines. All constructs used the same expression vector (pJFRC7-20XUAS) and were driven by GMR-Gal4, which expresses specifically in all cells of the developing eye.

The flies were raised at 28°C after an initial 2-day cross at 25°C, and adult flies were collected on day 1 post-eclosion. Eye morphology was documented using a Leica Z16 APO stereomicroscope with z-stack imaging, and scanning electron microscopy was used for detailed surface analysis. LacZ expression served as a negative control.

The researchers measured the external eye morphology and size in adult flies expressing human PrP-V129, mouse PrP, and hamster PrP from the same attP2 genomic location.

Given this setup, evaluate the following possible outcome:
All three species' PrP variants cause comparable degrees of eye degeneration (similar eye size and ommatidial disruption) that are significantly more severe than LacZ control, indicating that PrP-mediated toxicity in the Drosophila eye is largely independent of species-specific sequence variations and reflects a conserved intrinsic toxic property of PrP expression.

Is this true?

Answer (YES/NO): NO